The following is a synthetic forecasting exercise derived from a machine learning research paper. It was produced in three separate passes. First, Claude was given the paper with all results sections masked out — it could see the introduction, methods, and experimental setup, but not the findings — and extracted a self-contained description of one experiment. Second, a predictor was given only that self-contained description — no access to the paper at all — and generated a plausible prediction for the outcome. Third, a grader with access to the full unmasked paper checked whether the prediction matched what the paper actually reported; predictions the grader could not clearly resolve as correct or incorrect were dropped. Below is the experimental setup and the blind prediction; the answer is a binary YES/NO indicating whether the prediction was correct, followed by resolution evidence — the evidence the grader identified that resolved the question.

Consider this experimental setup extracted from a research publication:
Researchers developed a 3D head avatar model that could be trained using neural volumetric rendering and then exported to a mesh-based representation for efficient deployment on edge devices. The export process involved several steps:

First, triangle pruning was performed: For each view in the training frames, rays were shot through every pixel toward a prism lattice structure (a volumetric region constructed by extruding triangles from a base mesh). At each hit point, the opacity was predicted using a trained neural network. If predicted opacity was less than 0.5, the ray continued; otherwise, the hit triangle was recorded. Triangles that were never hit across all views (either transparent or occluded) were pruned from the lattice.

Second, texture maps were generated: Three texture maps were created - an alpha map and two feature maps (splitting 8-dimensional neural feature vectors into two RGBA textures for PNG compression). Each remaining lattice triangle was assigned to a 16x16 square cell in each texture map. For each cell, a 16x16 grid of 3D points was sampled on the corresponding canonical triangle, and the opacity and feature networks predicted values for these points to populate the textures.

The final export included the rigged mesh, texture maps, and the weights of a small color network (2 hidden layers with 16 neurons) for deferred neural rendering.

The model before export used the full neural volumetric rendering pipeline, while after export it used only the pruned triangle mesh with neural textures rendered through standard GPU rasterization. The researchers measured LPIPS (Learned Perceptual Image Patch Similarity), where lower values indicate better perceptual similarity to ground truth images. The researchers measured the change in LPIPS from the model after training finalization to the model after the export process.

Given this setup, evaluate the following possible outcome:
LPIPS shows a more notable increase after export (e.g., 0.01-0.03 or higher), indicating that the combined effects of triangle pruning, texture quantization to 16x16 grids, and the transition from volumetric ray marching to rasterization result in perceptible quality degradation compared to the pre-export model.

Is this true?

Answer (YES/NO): NO